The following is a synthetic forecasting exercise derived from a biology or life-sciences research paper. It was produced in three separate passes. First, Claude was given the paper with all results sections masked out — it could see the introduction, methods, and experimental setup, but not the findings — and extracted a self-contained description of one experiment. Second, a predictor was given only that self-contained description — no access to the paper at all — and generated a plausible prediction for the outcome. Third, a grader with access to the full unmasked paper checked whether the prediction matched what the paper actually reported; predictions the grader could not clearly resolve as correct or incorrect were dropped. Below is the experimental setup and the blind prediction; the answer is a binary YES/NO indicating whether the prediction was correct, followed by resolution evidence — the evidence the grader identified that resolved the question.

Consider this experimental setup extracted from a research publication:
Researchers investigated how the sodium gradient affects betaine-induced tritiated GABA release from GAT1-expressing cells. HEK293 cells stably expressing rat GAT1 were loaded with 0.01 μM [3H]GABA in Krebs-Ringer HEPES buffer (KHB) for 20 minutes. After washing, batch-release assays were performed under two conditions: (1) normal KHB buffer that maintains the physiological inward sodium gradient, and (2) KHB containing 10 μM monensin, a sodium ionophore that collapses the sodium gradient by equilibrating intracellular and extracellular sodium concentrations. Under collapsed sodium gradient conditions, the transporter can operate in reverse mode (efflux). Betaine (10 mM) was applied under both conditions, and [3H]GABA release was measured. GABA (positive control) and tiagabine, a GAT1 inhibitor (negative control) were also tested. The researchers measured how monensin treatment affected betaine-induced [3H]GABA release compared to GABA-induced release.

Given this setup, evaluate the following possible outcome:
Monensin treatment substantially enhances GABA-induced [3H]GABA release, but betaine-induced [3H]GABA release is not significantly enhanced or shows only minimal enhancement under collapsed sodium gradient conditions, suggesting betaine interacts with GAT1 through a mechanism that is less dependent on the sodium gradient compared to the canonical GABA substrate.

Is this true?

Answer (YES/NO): NO